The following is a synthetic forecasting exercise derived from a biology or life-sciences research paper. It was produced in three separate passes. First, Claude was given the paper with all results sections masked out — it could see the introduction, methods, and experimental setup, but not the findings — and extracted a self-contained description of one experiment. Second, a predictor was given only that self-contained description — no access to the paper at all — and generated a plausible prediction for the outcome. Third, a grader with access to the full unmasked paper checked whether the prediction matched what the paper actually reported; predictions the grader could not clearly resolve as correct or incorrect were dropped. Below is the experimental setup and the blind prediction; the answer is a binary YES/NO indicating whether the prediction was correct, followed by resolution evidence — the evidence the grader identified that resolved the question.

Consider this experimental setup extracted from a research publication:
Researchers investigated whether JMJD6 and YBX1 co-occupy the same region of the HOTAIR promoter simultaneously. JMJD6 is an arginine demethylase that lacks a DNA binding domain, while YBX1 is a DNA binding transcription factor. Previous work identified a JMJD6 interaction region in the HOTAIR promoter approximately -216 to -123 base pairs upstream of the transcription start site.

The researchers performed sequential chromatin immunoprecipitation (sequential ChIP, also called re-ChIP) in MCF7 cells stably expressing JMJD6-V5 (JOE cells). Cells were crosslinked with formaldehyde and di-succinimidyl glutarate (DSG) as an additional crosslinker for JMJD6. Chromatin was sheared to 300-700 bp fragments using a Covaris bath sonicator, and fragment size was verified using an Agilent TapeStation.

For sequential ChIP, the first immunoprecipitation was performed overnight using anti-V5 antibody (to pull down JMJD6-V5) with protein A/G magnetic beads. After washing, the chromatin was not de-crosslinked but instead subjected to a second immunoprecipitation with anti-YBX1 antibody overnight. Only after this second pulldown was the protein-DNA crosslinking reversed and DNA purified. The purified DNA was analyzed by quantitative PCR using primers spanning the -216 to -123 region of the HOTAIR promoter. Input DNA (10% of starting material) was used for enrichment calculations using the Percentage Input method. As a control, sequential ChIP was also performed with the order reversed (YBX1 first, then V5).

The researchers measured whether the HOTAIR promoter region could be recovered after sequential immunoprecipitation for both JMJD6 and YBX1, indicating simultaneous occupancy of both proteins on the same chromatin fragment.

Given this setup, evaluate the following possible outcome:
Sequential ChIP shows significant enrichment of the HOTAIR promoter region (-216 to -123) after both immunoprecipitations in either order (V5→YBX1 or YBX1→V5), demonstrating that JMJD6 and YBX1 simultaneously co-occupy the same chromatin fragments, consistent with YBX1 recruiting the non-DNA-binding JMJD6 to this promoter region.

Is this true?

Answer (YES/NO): YES